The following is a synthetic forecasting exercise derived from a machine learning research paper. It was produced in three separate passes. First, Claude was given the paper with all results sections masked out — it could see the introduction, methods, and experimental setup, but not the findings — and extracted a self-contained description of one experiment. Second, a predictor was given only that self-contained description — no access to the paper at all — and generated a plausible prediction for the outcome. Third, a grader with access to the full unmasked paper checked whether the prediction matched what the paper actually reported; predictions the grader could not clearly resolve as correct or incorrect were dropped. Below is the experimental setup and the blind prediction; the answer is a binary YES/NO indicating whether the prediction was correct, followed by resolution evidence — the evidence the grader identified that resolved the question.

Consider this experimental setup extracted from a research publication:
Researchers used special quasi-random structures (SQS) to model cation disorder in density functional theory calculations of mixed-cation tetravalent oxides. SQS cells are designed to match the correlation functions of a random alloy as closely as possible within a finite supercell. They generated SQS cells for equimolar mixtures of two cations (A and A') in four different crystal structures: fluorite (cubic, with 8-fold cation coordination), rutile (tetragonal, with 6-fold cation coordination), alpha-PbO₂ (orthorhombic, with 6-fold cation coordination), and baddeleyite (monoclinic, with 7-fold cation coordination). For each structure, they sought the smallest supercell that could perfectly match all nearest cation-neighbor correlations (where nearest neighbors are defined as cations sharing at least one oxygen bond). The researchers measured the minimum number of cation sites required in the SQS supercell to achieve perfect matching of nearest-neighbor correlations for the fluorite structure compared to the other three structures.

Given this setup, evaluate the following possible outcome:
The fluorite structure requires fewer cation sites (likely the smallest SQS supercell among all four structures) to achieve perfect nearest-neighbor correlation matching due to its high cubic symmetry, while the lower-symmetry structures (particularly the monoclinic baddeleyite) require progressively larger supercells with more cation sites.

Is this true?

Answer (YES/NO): NO